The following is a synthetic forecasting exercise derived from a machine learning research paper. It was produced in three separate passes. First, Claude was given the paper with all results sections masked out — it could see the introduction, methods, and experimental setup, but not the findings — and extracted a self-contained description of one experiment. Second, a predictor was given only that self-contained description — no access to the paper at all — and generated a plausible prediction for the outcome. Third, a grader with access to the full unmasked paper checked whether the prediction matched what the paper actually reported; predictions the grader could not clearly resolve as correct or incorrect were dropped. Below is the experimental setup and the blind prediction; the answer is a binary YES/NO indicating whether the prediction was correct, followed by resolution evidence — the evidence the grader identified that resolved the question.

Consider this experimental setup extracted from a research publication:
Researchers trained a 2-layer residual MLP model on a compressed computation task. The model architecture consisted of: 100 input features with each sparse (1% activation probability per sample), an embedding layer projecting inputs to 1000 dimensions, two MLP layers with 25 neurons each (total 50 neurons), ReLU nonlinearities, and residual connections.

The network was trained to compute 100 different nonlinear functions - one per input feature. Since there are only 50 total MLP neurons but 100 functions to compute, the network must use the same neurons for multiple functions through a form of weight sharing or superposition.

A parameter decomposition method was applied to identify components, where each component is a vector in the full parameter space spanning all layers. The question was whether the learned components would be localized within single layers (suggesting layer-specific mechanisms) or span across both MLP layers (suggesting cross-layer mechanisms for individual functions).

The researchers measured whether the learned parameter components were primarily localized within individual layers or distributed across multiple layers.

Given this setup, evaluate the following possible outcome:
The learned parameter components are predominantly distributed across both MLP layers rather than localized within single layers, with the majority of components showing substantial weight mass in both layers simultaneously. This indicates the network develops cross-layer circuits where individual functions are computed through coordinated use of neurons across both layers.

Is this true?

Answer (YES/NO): YES